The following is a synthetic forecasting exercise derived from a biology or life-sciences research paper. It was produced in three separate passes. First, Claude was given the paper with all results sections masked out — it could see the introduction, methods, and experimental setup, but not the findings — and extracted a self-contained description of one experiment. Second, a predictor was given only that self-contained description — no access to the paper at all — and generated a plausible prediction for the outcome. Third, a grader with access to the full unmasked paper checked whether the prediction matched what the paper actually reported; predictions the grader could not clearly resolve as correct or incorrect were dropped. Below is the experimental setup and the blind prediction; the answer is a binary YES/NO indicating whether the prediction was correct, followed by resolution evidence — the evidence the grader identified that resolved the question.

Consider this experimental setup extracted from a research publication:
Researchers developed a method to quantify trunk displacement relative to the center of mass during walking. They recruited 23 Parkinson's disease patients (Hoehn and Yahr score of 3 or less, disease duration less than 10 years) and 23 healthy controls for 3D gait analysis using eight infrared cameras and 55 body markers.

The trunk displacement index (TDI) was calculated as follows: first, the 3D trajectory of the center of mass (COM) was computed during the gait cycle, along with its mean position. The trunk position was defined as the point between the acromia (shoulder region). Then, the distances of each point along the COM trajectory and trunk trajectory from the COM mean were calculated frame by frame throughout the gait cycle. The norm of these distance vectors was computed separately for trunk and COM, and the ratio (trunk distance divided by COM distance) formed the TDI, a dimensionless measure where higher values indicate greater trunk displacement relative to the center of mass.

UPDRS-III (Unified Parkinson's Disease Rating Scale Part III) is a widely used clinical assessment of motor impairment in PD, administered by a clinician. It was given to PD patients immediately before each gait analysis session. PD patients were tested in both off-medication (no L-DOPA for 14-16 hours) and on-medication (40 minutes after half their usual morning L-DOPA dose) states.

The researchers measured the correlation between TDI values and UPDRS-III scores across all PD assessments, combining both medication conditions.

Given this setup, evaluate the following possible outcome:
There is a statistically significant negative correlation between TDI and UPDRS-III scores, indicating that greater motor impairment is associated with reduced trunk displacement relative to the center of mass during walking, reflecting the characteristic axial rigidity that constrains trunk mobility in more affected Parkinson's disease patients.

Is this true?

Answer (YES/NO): NO